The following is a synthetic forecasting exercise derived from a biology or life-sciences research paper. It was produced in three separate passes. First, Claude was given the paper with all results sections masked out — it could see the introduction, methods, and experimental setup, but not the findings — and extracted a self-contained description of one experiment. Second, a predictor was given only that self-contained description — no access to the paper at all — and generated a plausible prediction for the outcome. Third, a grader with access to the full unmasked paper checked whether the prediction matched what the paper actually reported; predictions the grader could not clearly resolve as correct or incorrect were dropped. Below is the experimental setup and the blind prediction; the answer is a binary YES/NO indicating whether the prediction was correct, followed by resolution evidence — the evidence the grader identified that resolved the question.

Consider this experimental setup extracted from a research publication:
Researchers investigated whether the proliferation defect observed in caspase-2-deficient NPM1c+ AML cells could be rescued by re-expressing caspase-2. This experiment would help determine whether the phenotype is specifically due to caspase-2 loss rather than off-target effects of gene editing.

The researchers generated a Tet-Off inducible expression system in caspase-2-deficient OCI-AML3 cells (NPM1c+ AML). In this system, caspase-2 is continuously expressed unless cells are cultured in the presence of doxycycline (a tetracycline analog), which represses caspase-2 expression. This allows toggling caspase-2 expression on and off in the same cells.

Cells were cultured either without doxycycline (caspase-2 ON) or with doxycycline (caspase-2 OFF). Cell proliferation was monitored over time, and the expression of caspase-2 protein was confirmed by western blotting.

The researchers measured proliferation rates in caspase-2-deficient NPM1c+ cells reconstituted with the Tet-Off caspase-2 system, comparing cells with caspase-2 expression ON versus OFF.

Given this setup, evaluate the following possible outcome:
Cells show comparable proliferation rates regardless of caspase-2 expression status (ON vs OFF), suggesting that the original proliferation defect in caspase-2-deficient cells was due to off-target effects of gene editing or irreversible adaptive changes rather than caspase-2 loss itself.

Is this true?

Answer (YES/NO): NO